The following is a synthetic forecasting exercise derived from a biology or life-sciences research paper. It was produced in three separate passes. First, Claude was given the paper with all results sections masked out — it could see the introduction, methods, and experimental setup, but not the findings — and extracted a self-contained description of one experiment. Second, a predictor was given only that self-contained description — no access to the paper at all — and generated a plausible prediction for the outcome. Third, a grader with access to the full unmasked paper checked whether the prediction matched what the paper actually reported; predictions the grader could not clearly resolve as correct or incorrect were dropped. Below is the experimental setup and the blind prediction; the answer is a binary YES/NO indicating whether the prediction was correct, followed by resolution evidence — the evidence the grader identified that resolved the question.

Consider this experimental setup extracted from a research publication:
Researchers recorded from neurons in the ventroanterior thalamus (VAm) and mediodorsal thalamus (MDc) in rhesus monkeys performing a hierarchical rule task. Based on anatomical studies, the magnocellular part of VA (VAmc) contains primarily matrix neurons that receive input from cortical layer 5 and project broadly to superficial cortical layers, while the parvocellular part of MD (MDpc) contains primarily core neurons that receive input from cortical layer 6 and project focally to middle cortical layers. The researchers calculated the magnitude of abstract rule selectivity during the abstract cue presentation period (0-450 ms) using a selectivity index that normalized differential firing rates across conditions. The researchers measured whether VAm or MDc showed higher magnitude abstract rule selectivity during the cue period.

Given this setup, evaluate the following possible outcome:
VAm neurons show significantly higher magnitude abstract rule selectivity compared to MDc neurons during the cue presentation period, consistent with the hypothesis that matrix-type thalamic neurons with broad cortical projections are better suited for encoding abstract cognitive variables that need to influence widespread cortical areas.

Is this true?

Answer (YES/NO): YES